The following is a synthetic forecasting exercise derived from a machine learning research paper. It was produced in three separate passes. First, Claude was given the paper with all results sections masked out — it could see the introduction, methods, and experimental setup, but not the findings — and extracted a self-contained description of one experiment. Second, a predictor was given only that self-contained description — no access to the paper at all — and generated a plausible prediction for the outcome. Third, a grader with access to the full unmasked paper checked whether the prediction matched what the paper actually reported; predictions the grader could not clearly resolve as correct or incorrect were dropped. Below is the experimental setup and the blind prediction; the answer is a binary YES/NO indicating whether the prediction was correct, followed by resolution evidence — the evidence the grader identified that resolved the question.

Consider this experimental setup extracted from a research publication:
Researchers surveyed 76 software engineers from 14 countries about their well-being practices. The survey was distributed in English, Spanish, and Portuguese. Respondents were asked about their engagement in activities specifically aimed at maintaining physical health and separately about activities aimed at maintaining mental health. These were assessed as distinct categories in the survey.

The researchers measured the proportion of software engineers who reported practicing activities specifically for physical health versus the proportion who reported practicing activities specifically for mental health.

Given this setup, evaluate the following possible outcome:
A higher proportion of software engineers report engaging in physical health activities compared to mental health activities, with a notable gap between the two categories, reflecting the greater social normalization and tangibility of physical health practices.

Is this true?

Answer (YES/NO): YES